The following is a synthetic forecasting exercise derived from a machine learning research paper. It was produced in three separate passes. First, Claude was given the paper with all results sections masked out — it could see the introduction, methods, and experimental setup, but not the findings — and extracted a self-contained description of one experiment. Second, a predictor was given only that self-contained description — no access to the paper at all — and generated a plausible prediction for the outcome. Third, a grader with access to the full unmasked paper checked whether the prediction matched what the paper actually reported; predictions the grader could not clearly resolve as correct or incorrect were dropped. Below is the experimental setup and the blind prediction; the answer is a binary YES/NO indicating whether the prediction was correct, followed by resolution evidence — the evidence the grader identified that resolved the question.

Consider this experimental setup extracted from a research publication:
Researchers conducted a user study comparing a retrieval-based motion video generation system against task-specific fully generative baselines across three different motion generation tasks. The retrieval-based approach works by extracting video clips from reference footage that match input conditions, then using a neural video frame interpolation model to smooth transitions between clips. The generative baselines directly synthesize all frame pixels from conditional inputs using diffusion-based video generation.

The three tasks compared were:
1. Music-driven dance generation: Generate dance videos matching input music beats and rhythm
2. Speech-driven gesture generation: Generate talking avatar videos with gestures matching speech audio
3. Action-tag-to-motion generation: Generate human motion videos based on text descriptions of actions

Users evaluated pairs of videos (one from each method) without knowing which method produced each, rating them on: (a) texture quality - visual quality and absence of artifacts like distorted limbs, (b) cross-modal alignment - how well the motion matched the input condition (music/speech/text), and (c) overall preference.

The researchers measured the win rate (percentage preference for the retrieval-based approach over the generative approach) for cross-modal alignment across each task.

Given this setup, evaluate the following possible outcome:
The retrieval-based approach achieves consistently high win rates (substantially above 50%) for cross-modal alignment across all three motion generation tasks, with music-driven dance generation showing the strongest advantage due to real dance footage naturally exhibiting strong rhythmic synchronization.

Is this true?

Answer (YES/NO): NO